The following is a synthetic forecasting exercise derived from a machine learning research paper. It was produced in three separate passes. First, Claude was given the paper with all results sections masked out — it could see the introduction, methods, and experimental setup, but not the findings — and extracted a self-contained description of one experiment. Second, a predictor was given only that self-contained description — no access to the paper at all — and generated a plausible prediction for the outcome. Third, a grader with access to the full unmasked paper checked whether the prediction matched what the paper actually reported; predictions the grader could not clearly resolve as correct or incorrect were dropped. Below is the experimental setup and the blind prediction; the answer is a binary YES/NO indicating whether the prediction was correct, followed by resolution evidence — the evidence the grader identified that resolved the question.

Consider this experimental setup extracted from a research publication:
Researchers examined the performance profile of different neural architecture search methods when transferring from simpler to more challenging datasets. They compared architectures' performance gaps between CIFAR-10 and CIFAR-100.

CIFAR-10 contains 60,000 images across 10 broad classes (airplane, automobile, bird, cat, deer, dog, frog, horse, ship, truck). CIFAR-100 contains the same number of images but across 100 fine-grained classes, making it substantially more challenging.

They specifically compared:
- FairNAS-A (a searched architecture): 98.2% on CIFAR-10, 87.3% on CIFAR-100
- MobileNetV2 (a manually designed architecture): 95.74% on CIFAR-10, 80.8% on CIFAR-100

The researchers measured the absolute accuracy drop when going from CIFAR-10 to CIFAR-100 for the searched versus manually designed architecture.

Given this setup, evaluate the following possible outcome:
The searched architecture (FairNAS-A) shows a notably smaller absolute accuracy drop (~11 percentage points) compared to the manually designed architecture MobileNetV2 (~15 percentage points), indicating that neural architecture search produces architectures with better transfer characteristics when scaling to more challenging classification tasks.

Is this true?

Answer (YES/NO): YES